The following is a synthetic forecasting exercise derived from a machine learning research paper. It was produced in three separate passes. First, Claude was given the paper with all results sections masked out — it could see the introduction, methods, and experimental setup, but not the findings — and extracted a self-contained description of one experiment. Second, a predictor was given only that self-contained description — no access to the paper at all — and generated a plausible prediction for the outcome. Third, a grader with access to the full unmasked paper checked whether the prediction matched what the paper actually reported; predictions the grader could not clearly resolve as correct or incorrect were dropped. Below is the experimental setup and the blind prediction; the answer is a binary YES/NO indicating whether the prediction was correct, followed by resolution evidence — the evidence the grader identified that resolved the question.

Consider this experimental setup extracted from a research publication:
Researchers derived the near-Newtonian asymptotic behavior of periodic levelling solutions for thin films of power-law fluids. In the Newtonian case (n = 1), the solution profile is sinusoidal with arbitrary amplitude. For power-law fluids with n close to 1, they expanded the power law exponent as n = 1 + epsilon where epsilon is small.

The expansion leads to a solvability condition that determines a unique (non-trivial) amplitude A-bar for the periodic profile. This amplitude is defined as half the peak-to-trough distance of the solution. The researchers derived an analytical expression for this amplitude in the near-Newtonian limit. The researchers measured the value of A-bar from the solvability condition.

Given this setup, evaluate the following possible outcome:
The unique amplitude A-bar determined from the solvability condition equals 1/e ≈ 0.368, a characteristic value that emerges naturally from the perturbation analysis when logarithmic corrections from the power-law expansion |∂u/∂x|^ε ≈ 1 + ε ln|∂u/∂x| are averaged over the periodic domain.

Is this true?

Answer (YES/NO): NO